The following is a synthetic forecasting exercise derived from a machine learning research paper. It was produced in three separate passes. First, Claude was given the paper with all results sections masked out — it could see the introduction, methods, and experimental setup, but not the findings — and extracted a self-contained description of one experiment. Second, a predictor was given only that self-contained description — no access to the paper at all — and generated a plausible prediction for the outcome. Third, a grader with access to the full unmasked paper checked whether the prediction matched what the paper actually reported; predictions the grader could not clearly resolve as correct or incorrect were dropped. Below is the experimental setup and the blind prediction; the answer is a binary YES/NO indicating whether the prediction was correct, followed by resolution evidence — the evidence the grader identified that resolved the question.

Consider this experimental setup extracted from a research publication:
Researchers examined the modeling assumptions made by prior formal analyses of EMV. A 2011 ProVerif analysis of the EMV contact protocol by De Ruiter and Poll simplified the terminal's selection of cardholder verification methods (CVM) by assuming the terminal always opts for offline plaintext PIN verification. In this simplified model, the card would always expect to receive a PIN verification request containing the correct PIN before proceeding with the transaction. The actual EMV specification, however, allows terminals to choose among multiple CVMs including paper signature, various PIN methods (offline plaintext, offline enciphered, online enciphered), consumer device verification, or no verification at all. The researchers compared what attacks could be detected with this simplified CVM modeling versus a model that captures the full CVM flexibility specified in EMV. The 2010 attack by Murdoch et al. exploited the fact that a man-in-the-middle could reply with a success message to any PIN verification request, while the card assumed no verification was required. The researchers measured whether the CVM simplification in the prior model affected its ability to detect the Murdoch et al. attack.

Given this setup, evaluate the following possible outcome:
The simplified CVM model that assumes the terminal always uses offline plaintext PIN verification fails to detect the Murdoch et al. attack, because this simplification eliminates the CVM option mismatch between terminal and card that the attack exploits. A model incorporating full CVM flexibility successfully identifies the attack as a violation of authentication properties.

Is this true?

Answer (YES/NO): YES